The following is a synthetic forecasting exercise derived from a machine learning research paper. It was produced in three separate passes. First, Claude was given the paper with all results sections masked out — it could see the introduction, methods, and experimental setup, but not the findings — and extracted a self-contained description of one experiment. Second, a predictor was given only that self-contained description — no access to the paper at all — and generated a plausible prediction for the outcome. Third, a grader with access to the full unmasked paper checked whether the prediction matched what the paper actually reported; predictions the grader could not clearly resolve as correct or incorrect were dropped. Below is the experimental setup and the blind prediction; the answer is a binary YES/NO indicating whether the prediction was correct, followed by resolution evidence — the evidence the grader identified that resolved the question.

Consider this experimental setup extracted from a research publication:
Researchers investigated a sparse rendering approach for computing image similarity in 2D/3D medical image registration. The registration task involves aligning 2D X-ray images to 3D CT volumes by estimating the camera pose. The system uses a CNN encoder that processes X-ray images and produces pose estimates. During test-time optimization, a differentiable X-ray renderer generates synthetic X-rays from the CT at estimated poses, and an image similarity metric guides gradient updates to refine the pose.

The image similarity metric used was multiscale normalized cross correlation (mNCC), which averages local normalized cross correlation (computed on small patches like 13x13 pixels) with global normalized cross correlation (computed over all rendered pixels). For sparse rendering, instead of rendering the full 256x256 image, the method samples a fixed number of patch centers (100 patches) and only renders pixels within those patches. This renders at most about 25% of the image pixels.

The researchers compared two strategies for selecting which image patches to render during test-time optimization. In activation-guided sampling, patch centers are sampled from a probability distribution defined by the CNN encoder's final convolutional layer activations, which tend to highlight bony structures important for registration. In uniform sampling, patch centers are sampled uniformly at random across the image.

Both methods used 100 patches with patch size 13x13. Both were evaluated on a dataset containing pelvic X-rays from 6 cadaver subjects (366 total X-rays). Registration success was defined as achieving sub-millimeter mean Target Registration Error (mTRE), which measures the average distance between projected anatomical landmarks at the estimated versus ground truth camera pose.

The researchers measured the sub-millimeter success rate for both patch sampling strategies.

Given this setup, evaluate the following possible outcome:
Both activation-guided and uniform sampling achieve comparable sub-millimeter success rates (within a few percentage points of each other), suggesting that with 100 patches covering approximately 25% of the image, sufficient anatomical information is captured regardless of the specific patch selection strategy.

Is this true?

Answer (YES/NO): YES